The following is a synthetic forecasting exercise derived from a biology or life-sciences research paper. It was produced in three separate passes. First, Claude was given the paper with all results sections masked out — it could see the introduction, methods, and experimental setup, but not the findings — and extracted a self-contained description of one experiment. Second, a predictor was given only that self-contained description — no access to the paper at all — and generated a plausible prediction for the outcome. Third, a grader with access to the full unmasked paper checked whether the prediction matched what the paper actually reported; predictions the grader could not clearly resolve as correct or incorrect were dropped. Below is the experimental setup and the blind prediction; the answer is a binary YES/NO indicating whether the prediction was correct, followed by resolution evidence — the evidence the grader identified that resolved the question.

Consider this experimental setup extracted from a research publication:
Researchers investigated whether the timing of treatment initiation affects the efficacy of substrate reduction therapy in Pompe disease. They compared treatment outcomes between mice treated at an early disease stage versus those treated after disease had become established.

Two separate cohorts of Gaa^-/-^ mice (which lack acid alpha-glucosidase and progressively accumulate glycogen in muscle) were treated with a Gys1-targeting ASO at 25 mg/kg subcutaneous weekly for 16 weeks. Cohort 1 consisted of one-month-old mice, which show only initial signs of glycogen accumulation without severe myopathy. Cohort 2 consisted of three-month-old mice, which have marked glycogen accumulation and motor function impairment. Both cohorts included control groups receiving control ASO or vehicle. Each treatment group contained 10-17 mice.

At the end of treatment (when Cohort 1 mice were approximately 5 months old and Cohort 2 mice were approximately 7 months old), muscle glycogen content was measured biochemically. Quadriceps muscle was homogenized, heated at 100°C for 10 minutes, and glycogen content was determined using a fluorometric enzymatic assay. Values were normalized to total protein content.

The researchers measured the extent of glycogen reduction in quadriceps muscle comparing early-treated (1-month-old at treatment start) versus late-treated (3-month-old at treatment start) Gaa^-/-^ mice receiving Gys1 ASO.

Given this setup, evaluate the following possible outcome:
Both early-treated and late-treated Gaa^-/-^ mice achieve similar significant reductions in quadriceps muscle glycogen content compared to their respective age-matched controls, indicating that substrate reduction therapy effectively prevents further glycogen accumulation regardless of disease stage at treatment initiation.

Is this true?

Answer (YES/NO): NO